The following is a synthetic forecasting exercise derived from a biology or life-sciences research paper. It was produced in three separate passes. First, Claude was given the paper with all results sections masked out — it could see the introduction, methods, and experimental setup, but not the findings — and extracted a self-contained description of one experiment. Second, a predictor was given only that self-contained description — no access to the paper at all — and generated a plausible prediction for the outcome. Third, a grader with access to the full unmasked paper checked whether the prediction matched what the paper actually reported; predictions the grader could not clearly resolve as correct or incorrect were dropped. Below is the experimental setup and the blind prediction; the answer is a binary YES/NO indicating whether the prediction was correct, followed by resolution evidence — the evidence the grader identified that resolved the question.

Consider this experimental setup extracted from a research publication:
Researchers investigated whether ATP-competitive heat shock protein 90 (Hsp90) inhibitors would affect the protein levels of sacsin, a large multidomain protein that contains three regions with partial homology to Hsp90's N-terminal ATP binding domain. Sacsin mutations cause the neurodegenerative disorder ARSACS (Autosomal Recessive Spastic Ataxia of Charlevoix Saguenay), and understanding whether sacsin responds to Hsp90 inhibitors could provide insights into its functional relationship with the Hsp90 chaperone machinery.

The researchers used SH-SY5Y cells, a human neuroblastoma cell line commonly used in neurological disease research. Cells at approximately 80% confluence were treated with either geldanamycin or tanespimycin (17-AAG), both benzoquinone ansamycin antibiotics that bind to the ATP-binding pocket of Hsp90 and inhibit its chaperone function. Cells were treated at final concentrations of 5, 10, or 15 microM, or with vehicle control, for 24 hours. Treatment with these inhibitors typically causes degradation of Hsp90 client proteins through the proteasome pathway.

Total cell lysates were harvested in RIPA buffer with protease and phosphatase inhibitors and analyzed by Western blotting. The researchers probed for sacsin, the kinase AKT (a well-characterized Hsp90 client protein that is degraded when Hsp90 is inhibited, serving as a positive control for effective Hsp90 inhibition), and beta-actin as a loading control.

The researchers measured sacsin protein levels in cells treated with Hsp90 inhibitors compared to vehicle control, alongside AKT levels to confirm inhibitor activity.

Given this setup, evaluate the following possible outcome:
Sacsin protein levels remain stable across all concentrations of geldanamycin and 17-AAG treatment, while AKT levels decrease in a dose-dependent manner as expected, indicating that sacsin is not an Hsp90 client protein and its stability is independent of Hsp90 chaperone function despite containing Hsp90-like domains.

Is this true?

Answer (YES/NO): NO